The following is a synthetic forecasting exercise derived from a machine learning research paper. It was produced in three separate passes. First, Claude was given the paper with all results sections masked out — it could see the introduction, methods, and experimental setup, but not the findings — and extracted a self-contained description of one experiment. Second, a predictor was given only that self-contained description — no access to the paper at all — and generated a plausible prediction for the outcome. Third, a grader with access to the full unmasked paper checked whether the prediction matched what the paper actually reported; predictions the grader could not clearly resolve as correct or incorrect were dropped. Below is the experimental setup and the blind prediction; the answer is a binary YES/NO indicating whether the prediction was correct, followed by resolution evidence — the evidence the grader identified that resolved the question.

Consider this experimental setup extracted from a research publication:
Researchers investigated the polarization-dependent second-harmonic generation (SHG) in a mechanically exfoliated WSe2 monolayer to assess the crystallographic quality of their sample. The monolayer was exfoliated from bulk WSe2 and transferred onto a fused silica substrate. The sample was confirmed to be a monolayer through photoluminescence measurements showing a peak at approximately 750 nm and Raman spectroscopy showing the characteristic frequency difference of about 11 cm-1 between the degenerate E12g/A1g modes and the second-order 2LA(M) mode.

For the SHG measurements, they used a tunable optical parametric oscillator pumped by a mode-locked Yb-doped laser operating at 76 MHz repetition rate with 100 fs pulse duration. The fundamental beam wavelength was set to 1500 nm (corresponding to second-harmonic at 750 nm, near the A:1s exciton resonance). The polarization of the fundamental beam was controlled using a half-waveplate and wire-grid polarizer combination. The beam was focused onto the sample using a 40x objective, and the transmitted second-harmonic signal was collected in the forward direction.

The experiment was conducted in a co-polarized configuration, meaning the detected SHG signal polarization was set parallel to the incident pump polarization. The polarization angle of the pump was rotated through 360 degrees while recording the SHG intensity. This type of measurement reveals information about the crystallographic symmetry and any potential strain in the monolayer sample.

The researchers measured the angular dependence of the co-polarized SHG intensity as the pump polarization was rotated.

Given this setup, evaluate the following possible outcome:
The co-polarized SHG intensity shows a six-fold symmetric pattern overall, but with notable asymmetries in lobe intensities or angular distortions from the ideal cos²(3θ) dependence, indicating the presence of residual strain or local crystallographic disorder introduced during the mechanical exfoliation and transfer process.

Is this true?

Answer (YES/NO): NO